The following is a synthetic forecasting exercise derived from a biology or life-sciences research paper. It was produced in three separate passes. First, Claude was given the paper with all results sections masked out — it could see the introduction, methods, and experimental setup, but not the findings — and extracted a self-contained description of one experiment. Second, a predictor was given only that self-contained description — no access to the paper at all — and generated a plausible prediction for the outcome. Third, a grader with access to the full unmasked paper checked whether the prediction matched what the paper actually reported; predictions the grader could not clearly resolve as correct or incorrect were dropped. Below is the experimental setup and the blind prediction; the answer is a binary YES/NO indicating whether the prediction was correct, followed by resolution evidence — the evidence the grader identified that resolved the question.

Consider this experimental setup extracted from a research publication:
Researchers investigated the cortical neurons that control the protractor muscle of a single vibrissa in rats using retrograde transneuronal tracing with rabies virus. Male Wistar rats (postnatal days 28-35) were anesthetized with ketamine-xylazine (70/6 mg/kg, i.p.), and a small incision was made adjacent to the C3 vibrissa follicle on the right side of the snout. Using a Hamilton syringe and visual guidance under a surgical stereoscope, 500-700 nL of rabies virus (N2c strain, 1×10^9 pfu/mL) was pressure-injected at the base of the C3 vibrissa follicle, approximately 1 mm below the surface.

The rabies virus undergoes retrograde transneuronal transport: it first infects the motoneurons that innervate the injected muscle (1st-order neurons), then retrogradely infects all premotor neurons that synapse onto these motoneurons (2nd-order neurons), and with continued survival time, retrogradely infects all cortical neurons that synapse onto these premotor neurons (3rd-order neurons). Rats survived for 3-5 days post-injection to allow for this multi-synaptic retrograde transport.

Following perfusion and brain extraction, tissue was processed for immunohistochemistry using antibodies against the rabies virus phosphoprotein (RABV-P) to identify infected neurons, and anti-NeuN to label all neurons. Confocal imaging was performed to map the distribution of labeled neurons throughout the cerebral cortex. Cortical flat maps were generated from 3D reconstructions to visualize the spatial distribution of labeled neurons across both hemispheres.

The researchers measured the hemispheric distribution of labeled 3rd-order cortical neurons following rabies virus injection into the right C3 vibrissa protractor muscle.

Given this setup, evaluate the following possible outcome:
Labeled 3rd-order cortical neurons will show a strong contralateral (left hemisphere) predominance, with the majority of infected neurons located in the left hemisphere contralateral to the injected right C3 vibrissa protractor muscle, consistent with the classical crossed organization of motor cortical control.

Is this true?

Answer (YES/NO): YES